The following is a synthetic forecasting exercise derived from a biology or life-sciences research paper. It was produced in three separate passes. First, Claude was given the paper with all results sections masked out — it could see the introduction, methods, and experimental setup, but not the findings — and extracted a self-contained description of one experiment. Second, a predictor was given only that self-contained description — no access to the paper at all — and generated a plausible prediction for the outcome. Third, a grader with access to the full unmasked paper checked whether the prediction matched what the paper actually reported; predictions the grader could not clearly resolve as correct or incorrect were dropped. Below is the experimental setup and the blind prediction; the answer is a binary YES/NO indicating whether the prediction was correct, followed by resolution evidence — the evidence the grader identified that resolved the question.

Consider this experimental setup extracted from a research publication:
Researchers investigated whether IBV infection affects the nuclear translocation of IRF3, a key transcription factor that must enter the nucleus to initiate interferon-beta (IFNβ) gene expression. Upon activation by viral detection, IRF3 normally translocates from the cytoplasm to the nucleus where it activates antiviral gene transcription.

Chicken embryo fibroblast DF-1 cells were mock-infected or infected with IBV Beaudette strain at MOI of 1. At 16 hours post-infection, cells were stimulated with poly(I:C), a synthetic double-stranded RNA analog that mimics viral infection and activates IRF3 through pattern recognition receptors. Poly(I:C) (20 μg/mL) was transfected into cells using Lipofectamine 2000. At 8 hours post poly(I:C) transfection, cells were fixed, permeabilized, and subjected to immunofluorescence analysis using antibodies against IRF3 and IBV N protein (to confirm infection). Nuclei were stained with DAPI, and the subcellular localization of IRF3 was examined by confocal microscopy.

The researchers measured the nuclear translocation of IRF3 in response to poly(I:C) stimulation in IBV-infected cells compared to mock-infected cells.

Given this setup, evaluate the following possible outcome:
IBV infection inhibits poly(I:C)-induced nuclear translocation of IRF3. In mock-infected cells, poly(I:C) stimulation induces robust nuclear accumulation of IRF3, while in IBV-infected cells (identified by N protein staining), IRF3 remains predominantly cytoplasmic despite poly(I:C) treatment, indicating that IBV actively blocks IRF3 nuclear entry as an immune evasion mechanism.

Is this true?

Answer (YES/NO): YES